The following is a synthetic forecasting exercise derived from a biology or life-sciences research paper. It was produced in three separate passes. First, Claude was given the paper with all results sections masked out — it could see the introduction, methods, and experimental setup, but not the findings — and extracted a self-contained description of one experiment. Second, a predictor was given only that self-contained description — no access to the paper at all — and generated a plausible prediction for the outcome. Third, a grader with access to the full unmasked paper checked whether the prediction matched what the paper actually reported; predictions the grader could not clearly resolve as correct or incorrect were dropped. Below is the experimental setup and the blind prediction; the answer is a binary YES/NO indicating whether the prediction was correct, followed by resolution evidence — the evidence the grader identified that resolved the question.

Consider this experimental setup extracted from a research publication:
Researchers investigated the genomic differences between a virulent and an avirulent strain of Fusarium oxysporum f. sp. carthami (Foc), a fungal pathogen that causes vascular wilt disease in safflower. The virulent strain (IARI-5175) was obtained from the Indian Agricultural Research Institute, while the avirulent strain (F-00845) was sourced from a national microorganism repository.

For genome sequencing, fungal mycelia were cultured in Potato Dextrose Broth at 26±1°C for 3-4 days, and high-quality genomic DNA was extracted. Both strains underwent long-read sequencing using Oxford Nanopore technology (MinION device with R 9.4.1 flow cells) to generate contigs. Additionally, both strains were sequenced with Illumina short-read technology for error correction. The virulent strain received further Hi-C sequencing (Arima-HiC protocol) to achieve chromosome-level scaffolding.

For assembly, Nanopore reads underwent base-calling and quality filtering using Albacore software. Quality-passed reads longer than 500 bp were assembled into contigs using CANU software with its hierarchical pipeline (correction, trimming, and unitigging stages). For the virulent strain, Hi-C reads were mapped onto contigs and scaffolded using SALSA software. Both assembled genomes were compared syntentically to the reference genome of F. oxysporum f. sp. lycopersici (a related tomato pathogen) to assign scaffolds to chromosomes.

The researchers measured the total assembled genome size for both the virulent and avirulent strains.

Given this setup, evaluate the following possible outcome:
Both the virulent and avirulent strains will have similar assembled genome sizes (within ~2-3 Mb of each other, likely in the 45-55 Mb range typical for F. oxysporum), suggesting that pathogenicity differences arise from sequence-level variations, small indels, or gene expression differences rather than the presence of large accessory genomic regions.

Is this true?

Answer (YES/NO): NO